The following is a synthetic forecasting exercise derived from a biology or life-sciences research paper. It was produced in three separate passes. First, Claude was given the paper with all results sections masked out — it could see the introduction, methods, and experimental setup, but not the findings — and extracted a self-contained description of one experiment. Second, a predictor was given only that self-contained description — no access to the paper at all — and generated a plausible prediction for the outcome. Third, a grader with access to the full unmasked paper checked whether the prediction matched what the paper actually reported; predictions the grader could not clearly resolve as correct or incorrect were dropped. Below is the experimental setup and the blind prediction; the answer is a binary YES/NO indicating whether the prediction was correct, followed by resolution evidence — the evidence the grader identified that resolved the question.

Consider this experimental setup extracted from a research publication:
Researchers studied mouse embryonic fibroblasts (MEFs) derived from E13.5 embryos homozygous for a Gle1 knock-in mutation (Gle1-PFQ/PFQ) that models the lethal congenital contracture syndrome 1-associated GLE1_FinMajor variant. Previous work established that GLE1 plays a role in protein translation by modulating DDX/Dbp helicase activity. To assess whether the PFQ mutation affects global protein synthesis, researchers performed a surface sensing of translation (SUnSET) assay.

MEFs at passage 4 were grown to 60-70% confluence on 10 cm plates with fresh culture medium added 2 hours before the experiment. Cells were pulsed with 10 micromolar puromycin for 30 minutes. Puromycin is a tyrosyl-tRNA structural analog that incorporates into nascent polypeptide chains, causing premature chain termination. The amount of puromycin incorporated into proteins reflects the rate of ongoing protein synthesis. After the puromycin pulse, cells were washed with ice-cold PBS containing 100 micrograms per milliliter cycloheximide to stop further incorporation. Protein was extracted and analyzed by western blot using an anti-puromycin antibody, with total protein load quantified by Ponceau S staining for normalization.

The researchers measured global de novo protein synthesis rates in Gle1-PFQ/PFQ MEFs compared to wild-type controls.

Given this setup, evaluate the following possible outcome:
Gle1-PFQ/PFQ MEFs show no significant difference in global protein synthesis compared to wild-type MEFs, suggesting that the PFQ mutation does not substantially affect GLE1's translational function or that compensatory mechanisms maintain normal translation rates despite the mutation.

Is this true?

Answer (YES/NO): NO